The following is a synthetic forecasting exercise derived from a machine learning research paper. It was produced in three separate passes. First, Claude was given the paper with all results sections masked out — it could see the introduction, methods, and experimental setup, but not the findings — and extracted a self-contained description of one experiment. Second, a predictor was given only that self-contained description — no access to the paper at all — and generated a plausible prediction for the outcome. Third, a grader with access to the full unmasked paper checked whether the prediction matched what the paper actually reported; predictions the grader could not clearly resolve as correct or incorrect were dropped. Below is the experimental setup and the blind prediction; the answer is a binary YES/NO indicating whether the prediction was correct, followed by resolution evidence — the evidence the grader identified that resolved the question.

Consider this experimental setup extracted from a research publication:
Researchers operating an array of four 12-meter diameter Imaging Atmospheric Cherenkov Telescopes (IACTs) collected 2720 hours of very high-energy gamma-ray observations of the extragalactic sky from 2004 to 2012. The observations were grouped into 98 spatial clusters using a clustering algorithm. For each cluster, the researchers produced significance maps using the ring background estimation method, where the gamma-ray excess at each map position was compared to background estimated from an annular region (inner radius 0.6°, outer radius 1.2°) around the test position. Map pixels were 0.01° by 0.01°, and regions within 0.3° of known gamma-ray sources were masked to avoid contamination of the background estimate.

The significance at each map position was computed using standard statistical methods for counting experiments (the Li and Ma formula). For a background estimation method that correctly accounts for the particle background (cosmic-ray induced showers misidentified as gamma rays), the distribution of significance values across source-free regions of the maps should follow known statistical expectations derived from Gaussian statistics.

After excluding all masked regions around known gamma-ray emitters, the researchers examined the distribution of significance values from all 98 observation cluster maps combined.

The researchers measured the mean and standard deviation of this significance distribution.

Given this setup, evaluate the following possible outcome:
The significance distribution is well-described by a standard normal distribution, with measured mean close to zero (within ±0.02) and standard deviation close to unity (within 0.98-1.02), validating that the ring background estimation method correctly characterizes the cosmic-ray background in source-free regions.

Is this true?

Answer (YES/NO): NO